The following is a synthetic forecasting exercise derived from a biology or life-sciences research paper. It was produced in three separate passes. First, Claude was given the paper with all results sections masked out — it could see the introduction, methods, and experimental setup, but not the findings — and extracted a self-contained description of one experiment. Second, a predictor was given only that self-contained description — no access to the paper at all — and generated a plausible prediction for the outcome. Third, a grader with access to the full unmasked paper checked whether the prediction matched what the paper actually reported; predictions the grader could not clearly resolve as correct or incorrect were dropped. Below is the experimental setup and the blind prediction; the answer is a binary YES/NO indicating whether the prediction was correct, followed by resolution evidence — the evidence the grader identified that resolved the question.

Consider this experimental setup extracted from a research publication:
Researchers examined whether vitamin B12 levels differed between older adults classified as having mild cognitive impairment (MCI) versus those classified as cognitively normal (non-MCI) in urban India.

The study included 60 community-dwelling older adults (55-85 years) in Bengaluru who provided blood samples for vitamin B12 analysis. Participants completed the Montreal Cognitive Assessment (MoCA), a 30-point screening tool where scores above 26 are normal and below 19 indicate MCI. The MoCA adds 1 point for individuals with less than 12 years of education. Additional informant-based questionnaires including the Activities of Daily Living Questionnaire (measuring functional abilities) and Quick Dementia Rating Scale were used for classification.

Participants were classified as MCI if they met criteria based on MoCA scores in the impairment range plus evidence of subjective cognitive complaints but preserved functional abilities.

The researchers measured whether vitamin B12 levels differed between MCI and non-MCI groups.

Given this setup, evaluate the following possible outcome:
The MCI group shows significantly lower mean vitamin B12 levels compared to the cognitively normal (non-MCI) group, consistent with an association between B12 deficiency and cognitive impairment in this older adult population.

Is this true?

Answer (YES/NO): NO